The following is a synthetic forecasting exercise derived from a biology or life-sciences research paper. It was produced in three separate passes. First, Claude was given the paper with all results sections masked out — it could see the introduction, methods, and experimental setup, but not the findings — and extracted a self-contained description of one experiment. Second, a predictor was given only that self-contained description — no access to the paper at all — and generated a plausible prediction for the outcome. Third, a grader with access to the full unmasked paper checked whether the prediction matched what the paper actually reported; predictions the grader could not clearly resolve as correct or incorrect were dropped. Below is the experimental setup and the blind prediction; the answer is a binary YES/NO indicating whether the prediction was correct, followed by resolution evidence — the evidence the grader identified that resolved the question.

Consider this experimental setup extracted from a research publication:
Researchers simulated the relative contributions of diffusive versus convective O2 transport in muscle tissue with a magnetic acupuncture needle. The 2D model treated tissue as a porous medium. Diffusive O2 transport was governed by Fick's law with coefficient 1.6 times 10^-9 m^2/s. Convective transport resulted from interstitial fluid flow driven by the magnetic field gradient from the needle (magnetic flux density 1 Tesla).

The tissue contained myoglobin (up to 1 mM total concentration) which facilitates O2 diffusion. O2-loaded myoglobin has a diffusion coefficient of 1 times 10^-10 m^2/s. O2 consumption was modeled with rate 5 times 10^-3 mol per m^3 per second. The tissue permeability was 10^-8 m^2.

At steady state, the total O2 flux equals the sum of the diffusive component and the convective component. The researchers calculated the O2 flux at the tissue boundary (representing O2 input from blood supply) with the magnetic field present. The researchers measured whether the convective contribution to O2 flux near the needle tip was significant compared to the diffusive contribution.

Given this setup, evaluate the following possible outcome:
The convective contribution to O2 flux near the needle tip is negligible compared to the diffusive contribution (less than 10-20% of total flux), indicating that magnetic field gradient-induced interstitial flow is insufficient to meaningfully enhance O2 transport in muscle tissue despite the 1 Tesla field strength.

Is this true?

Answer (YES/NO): NO